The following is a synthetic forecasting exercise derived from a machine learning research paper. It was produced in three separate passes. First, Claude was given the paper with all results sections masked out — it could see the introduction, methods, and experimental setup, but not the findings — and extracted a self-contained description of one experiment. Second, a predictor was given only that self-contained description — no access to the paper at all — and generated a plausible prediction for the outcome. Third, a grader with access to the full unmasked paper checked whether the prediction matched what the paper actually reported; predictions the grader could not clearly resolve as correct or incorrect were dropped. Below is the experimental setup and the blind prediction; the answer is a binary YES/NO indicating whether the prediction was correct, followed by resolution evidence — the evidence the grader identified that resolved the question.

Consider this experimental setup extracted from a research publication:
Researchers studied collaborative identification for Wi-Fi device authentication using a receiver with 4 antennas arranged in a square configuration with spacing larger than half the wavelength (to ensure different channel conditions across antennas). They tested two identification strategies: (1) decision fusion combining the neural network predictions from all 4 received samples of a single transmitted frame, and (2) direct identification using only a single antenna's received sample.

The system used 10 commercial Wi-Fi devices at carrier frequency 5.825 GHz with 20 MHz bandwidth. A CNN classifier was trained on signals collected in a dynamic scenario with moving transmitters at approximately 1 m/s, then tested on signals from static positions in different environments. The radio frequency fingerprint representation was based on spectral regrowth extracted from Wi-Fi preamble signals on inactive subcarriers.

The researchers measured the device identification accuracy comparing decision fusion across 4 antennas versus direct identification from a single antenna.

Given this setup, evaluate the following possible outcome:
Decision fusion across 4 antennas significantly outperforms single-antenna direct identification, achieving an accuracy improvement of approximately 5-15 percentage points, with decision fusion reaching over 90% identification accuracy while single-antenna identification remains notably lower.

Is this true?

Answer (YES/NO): NO